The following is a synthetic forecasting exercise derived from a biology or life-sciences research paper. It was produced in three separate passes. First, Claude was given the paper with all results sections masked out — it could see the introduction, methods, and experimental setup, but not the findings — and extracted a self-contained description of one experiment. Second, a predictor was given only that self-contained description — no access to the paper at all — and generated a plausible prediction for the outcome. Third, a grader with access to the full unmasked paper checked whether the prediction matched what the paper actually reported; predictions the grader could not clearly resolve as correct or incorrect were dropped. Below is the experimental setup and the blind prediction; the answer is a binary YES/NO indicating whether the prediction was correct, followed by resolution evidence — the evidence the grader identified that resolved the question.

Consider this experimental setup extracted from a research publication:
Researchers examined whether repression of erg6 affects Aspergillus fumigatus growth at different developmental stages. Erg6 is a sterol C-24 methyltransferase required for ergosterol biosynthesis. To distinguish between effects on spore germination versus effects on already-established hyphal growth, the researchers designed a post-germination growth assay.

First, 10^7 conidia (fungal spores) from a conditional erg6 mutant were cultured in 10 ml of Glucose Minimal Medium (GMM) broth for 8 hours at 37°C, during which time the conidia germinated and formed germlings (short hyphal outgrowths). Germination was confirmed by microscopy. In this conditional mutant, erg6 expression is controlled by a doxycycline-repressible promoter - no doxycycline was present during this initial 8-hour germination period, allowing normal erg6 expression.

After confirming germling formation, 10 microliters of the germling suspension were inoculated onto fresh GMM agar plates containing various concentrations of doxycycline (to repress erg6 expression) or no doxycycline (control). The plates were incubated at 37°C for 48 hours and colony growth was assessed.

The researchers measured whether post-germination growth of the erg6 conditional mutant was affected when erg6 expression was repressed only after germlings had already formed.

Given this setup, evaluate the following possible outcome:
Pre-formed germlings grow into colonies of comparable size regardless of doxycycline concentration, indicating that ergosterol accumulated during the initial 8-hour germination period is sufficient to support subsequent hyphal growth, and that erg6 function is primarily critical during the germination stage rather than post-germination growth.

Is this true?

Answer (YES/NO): NO